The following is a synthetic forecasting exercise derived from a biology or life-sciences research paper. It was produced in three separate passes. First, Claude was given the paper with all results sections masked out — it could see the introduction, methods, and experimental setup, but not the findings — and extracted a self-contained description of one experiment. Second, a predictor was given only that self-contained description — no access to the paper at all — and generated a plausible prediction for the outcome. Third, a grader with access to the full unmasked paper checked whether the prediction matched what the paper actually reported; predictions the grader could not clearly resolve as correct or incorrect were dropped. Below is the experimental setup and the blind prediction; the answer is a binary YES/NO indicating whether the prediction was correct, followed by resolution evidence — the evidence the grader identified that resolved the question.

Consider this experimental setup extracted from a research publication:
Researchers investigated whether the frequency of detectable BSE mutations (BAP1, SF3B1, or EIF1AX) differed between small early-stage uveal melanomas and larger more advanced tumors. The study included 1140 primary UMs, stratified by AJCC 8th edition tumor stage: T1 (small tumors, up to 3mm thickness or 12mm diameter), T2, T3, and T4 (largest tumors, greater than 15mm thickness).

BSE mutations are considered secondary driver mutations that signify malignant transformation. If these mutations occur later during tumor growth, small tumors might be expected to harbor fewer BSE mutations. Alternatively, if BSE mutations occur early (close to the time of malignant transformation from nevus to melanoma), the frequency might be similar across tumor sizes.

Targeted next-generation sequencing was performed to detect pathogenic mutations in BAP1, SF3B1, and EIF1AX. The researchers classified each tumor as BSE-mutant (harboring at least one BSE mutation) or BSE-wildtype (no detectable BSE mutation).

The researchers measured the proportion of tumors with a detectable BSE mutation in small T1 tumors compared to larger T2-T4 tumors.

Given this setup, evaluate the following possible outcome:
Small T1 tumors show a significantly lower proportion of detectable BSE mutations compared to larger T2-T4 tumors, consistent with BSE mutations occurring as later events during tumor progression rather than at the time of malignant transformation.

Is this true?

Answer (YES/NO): NO